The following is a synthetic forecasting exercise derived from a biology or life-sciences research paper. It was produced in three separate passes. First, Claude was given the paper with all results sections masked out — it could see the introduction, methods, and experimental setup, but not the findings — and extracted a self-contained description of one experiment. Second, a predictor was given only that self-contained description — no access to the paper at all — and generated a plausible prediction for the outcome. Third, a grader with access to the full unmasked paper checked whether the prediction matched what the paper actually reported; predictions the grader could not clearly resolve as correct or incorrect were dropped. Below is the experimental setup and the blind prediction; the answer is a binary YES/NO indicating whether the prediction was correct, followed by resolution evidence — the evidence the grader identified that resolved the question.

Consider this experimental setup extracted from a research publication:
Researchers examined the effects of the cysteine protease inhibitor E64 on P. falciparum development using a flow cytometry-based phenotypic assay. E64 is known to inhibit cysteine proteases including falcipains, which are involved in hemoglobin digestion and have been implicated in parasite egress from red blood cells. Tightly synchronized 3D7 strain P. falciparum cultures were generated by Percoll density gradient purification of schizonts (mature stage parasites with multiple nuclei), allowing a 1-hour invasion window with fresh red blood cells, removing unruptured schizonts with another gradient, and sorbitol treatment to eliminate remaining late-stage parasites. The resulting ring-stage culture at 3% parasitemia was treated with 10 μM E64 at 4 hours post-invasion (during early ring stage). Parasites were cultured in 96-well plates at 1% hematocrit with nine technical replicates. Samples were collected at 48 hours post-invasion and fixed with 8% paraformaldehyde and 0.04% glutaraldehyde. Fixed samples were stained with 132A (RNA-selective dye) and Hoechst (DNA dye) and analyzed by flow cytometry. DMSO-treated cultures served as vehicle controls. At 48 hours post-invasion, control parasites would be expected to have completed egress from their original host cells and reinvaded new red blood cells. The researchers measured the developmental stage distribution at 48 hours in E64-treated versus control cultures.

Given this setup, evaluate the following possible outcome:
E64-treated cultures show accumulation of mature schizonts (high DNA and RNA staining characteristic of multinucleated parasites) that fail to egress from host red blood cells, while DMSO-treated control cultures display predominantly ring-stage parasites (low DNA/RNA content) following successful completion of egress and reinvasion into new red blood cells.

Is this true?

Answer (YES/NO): NO